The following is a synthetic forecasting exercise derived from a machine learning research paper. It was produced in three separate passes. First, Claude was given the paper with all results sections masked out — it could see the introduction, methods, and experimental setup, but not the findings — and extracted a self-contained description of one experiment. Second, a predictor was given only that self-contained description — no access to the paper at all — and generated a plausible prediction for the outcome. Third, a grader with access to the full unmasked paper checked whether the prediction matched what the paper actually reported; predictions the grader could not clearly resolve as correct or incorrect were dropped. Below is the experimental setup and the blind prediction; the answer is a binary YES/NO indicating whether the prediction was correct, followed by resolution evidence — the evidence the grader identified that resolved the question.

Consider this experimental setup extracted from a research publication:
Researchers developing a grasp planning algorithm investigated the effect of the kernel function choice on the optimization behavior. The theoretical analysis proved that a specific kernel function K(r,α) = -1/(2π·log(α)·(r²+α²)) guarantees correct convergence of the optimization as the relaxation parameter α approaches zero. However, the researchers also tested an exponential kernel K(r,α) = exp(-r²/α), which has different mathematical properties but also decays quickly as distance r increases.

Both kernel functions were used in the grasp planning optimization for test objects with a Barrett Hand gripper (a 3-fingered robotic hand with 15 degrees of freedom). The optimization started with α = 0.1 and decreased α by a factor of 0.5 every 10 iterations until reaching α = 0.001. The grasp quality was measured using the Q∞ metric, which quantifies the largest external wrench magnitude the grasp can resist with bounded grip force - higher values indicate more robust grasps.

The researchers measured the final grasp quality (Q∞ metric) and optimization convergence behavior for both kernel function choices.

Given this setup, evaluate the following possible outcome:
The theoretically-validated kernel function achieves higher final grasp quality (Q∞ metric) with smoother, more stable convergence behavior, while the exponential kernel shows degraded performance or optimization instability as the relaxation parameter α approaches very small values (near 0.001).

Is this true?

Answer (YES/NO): NO